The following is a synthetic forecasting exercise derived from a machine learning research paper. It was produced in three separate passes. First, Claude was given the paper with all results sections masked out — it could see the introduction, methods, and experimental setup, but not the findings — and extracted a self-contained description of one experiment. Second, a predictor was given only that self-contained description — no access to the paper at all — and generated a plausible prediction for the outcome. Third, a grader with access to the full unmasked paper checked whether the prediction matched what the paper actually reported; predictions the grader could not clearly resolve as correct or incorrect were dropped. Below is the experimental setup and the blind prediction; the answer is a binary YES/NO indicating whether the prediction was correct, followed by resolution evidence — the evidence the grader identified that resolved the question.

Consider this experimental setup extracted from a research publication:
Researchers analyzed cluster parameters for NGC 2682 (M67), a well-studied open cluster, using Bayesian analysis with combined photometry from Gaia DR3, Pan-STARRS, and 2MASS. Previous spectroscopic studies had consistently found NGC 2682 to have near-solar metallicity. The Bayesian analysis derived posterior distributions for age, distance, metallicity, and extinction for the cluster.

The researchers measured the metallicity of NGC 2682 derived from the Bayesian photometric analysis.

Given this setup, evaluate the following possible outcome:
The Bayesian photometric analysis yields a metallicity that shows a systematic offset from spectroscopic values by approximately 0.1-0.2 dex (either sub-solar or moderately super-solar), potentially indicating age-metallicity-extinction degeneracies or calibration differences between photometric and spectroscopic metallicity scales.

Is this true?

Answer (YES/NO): YES